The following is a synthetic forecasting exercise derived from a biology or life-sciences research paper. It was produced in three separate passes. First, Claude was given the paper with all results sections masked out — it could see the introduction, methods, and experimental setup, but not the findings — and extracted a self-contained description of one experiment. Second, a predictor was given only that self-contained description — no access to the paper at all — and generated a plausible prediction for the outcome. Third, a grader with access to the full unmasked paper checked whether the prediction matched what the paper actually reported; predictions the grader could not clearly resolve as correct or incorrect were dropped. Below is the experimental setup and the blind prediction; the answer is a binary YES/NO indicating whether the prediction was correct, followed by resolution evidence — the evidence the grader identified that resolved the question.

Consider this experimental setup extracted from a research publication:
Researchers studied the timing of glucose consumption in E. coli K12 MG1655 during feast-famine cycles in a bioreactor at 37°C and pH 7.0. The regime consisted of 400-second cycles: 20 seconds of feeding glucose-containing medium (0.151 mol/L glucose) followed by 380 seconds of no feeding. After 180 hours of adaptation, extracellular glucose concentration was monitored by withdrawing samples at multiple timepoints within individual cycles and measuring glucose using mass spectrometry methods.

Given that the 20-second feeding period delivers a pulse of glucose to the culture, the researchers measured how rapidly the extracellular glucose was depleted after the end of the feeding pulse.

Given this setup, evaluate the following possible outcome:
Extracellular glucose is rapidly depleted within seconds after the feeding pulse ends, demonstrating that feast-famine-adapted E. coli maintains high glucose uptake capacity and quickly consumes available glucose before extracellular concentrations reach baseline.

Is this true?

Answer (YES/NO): NO